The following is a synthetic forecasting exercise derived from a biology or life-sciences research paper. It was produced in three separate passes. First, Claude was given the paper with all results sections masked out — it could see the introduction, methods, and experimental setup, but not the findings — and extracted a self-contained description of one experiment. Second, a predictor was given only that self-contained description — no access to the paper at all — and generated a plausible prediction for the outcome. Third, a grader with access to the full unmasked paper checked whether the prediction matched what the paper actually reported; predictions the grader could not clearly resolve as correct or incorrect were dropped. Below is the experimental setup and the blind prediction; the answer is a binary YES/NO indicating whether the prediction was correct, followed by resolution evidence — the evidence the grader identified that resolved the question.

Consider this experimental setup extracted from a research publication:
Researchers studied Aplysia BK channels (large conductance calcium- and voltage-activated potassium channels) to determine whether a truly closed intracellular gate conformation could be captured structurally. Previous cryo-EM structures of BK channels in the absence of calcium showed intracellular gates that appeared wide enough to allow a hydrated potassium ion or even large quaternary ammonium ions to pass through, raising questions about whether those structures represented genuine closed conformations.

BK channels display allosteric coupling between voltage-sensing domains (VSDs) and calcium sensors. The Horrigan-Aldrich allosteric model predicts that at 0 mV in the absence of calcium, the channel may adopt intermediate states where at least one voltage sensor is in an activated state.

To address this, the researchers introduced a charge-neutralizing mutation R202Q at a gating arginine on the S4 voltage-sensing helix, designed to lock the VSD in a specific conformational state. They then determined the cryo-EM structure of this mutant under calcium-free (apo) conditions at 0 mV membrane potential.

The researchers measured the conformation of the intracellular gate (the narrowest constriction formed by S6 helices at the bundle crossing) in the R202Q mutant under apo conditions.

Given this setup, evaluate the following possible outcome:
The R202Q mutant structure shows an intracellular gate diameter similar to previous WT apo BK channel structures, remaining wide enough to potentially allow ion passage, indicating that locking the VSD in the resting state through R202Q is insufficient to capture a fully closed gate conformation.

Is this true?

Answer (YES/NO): NO